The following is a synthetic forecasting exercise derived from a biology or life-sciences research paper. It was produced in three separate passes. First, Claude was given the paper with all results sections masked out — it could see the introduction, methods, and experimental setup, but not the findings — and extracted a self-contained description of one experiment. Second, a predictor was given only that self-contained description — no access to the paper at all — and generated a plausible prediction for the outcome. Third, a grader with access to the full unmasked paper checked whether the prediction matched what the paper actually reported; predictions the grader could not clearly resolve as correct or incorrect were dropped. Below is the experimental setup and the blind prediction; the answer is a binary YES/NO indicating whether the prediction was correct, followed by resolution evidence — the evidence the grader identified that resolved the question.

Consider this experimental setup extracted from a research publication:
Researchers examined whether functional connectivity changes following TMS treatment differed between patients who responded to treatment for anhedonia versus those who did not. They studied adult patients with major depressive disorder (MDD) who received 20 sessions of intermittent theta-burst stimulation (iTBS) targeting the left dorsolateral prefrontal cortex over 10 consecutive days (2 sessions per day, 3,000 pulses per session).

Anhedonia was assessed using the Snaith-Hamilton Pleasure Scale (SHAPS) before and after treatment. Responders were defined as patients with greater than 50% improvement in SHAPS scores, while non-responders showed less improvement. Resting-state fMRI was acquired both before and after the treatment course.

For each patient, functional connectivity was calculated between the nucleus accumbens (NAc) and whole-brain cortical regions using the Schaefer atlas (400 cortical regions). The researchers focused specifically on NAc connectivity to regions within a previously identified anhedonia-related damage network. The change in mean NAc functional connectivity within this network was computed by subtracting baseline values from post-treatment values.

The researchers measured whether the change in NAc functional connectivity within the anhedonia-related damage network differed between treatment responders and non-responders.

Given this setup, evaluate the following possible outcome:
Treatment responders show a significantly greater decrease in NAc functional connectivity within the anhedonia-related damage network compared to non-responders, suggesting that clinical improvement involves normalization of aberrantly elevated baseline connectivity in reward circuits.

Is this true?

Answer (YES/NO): NO